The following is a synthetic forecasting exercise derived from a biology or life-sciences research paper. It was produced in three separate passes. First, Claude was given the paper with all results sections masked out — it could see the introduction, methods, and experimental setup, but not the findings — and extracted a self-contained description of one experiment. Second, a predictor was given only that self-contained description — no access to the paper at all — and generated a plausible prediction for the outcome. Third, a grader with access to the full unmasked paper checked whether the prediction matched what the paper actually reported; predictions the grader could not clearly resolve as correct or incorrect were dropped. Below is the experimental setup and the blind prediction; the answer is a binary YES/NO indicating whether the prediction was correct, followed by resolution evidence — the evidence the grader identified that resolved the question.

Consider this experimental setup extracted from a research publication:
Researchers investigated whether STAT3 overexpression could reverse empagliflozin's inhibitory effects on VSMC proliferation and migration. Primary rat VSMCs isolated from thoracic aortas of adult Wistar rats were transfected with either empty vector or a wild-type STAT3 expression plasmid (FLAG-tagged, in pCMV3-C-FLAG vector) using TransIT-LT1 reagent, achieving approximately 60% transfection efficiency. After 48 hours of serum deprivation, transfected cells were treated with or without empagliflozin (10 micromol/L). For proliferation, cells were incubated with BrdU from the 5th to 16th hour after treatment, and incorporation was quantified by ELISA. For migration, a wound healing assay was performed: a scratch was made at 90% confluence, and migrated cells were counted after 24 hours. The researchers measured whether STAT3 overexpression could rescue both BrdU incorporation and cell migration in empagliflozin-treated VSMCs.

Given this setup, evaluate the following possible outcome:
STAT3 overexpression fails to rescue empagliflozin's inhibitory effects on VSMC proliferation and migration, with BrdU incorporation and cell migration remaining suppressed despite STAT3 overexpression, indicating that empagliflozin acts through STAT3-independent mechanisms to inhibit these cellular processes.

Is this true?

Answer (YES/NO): NO